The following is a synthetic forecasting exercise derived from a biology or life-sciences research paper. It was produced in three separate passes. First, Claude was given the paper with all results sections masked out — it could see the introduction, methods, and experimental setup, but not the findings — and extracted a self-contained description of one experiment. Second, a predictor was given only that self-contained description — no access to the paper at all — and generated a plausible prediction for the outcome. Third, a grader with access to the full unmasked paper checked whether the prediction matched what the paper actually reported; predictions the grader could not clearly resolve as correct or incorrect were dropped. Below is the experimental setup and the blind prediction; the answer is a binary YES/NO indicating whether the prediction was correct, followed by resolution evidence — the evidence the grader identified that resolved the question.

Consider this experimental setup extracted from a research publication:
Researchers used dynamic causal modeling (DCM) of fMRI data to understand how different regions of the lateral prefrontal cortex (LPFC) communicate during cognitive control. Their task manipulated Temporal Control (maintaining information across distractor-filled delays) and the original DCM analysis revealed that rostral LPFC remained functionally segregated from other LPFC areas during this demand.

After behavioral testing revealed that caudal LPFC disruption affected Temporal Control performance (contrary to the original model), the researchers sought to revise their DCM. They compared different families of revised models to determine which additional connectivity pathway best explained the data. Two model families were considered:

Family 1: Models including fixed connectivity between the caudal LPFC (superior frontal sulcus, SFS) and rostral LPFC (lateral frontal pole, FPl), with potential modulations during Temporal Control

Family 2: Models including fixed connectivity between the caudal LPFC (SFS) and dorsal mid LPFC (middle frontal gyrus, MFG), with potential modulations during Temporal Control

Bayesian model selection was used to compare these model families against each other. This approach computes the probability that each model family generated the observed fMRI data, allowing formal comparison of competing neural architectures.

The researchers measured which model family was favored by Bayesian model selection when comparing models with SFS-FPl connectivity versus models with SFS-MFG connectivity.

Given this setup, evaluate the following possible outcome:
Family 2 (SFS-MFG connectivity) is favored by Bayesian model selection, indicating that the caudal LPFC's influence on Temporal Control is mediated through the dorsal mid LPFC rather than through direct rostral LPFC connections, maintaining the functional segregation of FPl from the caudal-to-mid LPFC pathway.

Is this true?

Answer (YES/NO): YES